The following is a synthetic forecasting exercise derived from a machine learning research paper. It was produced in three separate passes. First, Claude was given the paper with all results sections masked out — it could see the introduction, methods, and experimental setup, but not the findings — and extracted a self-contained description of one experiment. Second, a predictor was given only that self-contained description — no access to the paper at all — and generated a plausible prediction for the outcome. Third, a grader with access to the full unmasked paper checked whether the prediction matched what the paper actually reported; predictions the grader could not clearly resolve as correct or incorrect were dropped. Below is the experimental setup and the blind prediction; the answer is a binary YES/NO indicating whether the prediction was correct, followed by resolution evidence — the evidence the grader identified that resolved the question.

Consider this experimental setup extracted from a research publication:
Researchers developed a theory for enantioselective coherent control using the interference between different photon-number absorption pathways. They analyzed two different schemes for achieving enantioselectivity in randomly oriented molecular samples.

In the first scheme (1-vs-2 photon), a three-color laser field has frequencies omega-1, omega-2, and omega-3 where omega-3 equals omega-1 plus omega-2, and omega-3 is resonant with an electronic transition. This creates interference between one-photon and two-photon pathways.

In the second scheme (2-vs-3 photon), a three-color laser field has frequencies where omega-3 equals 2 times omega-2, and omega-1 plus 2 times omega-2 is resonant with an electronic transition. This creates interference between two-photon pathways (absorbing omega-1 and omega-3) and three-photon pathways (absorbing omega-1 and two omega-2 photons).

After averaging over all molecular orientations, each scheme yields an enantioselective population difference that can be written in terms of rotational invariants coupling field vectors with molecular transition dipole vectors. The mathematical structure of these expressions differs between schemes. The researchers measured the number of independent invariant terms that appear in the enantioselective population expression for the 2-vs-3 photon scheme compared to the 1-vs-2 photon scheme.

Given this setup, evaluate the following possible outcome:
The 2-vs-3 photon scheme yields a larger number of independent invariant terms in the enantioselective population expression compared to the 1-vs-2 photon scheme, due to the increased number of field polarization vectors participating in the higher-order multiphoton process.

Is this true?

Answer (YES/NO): YES